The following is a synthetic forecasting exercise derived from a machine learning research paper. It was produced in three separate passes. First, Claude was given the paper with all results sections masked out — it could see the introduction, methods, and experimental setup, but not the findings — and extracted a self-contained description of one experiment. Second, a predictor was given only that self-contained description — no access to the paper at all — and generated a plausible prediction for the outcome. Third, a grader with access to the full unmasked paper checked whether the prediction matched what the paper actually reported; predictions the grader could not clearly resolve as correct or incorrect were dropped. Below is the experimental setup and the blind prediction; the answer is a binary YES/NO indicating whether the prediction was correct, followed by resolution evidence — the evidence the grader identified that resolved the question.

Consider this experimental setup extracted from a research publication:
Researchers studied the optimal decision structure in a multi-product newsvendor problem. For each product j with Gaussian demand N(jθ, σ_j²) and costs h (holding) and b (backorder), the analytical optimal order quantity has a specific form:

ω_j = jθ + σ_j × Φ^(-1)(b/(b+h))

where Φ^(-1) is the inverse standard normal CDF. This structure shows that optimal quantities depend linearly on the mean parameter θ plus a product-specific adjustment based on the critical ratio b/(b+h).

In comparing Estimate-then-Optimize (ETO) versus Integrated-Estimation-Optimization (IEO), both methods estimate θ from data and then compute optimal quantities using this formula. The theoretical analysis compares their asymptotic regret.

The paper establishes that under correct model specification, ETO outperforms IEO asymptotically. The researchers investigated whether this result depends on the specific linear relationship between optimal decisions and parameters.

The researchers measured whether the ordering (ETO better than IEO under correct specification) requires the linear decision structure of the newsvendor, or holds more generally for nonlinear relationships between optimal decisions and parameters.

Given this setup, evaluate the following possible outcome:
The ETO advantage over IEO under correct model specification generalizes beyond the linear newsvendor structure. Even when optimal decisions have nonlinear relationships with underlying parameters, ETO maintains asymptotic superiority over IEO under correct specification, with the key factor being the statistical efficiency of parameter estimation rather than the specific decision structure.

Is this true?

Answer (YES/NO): YES